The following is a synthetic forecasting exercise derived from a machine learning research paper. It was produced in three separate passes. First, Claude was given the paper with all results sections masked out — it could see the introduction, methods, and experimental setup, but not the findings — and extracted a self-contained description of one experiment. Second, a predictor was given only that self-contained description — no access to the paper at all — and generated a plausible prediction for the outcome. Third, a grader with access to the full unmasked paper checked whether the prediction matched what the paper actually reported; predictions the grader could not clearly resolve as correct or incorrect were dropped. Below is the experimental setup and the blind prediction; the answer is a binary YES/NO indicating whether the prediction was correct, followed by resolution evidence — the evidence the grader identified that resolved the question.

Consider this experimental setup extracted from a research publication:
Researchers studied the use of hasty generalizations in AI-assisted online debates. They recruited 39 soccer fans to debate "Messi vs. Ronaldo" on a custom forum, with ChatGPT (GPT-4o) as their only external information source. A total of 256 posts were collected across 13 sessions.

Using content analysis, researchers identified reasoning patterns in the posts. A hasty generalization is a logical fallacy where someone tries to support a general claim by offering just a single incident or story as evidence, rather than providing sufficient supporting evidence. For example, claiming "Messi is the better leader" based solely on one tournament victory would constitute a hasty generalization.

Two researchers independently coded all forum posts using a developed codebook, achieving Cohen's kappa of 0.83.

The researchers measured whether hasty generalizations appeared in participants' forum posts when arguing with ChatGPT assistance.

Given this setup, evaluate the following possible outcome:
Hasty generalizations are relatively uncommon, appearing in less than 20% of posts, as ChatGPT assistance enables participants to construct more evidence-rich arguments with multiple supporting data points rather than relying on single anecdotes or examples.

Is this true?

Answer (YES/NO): NO